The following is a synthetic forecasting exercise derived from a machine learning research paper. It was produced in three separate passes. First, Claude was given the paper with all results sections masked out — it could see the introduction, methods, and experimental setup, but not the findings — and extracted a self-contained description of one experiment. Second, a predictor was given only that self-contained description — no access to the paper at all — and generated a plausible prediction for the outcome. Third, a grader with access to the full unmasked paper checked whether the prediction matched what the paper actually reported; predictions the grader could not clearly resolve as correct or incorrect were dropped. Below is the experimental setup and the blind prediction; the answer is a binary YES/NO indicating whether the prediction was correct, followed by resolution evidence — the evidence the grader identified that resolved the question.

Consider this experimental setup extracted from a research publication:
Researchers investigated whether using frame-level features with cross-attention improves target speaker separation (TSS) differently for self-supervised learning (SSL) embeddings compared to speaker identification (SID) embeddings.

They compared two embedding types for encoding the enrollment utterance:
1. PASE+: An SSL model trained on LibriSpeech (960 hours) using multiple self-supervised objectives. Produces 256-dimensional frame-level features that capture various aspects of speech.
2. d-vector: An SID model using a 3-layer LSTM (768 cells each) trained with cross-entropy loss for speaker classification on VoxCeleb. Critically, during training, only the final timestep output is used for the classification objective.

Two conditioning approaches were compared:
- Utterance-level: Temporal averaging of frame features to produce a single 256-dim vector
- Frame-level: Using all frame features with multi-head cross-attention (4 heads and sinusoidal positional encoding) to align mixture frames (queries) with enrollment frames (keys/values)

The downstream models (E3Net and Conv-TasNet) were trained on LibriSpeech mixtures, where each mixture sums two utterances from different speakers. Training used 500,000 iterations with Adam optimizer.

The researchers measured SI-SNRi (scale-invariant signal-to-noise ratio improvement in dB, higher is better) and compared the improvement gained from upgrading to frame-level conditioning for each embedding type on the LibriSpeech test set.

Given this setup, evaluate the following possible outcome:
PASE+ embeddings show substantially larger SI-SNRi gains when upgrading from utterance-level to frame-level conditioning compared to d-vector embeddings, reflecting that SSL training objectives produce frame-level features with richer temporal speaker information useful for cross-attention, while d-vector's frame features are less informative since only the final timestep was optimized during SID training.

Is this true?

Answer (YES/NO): YES